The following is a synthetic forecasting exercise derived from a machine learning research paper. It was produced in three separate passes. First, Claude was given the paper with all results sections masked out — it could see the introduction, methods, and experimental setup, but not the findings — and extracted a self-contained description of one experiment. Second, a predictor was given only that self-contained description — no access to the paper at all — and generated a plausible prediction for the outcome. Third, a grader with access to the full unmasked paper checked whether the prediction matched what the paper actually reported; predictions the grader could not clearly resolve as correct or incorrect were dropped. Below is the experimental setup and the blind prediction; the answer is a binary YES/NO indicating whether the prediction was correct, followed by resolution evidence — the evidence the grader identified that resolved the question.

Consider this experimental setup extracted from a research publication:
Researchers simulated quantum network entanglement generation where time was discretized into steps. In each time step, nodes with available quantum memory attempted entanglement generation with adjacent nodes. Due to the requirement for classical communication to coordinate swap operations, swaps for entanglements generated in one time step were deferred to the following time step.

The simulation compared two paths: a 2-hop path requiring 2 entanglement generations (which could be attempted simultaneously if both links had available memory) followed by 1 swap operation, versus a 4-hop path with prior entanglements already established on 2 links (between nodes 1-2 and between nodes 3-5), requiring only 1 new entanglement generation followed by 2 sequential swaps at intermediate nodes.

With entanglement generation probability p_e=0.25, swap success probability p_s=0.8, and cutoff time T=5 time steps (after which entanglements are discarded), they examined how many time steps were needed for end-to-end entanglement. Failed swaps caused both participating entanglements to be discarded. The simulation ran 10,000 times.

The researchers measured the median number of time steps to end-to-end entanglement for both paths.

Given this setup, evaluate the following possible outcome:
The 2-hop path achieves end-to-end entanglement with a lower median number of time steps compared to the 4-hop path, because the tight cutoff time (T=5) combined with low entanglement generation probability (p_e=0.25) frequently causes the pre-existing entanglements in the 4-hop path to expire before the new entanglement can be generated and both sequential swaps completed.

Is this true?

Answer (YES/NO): NO